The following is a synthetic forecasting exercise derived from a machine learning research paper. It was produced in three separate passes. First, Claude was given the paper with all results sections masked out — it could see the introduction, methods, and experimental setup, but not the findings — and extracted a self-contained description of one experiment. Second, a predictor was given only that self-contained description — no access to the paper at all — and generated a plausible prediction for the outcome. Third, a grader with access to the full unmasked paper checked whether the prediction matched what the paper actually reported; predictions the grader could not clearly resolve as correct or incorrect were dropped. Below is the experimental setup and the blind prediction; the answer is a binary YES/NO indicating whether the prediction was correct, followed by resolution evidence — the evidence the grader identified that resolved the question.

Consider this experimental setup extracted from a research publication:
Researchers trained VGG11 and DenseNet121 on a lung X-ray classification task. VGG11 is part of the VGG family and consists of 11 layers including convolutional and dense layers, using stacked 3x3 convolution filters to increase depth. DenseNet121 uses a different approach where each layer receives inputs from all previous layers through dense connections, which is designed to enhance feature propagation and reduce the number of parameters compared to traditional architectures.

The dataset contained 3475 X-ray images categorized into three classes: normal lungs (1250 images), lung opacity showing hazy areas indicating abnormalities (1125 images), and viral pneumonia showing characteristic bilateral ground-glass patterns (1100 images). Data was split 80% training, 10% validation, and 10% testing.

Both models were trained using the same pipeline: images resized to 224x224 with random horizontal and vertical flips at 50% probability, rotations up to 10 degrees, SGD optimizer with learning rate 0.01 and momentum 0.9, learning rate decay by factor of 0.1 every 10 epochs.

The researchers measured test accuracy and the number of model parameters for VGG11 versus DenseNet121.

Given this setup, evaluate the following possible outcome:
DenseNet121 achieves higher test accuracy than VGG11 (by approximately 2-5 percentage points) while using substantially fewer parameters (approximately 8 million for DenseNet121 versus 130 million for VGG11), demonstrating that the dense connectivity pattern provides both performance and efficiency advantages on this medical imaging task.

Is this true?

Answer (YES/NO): YES